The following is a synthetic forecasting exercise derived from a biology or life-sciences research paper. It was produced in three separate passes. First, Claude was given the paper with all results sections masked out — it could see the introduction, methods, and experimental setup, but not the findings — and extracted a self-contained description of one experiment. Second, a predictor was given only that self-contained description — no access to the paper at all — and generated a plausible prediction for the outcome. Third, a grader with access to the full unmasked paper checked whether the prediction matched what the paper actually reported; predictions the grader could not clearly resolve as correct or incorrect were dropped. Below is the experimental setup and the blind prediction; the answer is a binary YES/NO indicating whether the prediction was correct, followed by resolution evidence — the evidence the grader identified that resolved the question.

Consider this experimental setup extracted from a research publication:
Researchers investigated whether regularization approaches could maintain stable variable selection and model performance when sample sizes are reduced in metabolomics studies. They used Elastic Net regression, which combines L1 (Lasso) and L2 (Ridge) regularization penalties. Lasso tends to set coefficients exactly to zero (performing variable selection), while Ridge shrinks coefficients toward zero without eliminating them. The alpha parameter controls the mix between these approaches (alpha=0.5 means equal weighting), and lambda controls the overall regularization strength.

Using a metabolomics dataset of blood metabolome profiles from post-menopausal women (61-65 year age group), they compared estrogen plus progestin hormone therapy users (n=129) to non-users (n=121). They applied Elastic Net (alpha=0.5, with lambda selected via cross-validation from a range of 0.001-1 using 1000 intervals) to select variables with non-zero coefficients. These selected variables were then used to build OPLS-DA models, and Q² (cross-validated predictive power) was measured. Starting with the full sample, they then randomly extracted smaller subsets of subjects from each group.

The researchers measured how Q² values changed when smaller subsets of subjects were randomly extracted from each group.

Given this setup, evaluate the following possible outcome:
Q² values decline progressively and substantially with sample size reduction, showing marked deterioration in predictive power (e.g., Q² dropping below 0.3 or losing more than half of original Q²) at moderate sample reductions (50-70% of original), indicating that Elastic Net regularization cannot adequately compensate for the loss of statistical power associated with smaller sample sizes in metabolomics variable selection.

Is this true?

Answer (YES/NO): NO